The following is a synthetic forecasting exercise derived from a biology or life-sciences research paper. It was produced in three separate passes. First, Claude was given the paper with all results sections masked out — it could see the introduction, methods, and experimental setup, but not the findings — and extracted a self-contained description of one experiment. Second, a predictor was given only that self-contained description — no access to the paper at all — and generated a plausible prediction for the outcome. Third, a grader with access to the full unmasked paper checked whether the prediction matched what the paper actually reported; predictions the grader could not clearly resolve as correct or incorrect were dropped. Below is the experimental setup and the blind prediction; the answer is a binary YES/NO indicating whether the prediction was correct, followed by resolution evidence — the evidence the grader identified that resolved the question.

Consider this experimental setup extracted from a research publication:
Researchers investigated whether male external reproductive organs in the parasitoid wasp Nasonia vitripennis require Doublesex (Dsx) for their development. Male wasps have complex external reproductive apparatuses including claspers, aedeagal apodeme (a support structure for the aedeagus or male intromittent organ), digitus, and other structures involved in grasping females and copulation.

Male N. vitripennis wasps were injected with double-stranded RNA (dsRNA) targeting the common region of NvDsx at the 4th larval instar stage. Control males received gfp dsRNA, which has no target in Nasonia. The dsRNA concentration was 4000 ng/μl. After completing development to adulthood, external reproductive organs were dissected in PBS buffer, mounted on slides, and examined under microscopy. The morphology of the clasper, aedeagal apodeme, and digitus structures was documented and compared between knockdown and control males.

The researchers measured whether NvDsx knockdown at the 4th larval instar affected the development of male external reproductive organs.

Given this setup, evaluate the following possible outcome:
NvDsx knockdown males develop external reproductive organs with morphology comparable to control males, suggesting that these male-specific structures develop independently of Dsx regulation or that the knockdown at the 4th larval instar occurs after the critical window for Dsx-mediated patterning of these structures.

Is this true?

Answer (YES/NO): YES